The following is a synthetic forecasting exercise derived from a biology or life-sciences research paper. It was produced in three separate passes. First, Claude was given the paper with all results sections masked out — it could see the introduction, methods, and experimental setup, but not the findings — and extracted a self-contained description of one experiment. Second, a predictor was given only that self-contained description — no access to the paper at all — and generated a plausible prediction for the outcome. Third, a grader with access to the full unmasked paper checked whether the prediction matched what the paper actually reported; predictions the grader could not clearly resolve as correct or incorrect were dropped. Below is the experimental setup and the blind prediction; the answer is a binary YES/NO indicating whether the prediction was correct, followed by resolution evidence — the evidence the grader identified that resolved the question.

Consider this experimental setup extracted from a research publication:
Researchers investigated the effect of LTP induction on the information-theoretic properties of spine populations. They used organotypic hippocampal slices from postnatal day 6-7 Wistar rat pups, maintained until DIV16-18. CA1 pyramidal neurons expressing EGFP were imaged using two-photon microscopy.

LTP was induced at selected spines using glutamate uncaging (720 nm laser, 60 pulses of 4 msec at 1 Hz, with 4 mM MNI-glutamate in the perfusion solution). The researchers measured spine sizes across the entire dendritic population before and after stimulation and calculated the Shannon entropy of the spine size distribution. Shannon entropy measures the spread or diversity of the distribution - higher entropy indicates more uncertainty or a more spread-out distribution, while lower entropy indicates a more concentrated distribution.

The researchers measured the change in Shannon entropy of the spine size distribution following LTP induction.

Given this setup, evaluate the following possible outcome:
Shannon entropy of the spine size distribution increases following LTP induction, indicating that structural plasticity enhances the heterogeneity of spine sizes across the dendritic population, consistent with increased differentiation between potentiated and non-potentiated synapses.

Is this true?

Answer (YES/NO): YES